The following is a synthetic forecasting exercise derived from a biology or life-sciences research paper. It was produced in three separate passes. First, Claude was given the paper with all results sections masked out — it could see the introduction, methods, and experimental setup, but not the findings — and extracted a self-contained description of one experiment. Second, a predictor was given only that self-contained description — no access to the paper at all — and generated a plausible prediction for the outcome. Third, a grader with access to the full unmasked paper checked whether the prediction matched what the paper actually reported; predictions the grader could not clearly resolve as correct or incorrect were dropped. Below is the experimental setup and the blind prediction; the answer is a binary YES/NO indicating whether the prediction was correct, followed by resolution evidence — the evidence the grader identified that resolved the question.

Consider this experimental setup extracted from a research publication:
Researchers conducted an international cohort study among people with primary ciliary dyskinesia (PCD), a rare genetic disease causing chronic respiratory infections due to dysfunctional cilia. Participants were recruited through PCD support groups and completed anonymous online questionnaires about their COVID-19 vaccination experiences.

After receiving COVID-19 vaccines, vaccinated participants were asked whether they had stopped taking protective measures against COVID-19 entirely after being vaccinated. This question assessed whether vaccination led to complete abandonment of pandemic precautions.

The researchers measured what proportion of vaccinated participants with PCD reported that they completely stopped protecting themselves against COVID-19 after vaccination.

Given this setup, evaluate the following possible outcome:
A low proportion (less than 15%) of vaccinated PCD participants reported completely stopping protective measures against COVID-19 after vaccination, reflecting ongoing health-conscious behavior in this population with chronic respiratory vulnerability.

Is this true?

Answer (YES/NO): YES